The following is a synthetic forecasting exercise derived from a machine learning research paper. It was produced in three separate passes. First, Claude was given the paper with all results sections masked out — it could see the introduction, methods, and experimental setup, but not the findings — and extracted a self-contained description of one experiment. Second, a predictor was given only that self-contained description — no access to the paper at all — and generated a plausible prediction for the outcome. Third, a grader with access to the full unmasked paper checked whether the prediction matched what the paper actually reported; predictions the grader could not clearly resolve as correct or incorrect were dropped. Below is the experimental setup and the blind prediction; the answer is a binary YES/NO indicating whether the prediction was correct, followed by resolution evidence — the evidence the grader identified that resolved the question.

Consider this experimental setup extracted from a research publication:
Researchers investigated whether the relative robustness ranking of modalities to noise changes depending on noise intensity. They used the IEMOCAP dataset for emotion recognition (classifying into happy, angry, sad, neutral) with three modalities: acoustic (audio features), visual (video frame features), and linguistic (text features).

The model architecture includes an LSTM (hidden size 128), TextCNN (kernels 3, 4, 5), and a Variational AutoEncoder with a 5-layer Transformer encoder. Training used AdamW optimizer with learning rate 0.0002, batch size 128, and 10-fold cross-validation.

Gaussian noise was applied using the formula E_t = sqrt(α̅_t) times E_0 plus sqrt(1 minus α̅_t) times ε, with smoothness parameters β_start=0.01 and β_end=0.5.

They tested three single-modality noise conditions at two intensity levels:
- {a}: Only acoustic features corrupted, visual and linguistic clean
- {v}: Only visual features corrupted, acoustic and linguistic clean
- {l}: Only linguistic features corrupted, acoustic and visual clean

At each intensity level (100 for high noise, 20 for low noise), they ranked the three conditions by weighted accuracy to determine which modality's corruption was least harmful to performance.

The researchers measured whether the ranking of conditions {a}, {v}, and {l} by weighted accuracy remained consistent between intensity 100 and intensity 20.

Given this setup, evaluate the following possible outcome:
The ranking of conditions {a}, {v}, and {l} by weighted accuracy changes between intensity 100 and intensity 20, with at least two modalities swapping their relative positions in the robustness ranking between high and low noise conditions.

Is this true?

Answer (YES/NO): YES